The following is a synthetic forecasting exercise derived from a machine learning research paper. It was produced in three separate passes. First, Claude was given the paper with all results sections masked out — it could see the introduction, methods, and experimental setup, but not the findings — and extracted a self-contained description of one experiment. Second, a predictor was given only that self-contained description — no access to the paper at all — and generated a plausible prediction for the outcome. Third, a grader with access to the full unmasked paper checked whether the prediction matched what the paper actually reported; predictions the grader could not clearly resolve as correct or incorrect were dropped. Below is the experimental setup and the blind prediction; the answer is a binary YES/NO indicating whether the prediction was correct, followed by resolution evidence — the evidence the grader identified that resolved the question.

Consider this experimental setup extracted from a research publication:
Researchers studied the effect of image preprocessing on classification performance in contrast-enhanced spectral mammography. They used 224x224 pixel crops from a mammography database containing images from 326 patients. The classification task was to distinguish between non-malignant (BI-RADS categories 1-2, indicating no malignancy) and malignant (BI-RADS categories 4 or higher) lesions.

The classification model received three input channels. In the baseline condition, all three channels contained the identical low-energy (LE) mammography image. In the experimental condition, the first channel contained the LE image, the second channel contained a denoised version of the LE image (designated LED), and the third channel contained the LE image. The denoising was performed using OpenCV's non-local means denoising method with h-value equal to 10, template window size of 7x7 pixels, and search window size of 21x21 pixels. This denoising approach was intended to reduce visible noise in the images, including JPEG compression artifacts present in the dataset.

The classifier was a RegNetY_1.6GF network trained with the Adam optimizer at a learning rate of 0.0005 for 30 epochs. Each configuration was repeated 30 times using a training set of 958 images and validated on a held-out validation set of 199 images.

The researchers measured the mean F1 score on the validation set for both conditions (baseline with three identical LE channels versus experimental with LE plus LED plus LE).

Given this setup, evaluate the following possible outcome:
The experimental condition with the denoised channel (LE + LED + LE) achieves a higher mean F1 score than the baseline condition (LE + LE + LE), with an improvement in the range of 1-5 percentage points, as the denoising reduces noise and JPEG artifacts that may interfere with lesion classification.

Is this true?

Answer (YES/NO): NO